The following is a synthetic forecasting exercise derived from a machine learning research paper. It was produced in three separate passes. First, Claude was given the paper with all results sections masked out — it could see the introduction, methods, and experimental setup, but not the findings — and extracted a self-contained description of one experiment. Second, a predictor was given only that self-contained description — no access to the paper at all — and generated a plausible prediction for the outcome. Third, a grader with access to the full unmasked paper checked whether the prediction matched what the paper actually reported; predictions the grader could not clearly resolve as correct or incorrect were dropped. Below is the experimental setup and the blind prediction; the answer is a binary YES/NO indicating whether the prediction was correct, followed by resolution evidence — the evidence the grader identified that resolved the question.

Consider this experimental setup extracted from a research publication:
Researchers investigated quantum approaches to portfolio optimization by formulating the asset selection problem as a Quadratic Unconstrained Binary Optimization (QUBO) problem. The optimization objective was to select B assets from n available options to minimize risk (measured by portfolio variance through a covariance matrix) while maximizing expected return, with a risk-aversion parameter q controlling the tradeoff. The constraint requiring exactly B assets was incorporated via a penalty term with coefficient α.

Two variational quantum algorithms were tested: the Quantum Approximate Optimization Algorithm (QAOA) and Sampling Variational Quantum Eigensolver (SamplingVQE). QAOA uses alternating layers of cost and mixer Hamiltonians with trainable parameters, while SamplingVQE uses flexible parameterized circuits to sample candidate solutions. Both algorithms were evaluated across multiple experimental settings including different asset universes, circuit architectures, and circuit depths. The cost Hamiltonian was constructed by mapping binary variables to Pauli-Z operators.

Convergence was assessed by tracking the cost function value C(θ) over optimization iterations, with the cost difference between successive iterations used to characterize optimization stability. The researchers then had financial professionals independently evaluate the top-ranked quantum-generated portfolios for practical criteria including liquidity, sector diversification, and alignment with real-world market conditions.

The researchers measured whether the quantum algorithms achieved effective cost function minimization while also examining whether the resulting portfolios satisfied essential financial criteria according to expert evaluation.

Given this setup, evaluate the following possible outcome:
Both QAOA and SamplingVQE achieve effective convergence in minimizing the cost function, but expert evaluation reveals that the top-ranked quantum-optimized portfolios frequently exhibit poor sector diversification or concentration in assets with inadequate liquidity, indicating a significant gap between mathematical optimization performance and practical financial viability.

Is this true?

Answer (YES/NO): YES